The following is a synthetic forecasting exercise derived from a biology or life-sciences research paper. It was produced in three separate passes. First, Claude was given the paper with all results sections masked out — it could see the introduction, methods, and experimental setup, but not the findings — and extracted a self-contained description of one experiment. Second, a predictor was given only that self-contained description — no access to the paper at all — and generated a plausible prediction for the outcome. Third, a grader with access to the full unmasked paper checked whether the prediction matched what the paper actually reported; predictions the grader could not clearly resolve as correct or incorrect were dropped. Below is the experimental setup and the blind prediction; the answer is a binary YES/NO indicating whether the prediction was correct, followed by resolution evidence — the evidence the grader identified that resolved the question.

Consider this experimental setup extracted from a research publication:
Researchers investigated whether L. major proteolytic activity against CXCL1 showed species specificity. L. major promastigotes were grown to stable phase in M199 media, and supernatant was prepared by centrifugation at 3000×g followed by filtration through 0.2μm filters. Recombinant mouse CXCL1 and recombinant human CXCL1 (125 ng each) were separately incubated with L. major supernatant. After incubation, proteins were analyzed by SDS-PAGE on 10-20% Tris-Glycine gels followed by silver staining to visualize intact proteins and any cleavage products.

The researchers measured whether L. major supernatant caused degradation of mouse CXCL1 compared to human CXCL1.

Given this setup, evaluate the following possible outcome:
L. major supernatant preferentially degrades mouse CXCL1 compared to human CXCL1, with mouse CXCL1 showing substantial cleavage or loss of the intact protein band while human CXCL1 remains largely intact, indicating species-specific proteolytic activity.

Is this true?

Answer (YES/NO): YES